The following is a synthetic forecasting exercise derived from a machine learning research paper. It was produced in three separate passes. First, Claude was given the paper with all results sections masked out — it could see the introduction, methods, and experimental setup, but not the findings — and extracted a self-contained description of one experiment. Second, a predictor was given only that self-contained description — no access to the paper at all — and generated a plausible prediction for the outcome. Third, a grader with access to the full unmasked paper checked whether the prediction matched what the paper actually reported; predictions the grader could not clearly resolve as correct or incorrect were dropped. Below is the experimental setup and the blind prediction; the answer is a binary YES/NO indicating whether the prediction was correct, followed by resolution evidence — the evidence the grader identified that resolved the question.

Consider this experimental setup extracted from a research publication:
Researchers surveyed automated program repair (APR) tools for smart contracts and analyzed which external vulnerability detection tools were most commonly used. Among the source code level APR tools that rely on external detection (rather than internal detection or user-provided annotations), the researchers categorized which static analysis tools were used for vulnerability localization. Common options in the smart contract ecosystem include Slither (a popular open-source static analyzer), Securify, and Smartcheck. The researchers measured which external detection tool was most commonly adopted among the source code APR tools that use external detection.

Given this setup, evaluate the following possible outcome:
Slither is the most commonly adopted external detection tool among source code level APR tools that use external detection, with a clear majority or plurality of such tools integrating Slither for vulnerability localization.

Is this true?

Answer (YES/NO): YES